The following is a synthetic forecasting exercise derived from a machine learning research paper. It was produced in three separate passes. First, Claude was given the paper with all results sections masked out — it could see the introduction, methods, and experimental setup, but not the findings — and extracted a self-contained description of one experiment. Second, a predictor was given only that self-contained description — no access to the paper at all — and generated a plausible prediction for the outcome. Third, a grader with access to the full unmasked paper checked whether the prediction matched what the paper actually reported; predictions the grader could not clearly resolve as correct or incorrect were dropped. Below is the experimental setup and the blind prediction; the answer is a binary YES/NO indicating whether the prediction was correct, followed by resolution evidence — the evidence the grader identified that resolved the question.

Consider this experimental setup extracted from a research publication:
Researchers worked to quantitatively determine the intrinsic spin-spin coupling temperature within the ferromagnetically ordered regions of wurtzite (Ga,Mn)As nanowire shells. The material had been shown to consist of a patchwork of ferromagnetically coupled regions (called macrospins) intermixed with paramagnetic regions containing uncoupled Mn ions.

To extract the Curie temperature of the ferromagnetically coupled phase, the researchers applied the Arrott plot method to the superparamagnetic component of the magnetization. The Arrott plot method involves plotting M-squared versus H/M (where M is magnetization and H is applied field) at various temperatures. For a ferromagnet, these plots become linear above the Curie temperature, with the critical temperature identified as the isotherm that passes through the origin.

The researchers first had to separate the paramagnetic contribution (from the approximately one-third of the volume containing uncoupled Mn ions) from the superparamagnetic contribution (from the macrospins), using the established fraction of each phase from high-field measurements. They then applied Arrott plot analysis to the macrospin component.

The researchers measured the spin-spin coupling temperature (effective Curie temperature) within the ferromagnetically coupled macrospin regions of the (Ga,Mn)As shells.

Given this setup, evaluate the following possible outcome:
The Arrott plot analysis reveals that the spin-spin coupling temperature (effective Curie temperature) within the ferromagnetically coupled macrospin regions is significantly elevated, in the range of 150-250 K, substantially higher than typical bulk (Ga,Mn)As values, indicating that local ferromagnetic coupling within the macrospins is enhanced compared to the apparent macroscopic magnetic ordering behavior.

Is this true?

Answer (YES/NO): NO